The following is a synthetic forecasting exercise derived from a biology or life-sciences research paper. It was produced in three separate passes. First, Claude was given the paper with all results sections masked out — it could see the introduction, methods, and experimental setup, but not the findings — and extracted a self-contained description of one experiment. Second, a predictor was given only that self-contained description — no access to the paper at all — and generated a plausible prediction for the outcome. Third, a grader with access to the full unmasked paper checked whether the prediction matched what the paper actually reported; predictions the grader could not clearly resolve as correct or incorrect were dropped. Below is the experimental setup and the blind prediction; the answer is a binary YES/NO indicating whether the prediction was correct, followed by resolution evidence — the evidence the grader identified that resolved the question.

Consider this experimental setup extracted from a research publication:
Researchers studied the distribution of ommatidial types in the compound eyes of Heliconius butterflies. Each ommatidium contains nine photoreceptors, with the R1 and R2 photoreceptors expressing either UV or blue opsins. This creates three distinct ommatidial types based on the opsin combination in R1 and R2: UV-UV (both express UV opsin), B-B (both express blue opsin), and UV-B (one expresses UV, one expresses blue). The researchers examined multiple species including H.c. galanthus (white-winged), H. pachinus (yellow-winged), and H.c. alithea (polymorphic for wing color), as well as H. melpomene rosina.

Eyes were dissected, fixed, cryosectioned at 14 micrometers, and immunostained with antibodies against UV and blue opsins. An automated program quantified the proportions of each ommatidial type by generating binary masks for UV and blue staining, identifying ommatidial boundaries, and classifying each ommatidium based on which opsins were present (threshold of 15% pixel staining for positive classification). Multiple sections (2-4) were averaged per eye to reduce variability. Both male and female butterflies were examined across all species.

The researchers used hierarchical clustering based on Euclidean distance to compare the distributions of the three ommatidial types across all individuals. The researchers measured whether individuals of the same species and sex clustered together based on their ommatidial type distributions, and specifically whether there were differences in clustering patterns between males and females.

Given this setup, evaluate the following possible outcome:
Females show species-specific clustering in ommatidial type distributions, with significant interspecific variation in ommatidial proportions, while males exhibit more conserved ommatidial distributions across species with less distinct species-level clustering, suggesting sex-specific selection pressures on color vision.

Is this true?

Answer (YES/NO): NO